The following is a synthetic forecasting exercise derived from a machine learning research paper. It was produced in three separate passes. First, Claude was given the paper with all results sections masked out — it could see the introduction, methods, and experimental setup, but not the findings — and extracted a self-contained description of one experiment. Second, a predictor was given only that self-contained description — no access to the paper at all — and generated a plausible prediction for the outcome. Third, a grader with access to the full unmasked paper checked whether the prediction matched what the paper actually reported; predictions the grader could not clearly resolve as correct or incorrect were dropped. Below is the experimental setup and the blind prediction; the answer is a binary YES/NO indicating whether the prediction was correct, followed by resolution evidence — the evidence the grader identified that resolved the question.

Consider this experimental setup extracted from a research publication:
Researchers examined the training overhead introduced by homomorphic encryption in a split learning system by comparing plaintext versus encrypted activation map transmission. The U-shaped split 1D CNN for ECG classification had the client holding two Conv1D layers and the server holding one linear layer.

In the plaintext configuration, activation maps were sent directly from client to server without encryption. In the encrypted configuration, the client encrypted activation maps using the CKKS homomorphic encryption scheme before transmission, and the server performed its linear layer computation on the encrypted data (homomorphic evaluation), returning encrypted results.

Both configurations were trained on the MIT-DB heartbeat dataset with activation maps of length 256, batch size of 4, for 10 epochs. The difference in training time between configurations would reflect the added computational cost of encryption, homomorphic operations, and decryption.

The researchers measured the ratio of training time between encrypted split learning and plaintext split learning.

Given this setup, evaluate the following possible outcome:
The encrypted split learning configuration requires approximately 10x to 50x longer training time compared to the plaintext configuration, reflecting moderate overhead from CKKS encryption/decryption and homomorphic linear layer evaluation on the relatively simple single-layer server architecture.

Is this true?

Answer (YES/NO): NO